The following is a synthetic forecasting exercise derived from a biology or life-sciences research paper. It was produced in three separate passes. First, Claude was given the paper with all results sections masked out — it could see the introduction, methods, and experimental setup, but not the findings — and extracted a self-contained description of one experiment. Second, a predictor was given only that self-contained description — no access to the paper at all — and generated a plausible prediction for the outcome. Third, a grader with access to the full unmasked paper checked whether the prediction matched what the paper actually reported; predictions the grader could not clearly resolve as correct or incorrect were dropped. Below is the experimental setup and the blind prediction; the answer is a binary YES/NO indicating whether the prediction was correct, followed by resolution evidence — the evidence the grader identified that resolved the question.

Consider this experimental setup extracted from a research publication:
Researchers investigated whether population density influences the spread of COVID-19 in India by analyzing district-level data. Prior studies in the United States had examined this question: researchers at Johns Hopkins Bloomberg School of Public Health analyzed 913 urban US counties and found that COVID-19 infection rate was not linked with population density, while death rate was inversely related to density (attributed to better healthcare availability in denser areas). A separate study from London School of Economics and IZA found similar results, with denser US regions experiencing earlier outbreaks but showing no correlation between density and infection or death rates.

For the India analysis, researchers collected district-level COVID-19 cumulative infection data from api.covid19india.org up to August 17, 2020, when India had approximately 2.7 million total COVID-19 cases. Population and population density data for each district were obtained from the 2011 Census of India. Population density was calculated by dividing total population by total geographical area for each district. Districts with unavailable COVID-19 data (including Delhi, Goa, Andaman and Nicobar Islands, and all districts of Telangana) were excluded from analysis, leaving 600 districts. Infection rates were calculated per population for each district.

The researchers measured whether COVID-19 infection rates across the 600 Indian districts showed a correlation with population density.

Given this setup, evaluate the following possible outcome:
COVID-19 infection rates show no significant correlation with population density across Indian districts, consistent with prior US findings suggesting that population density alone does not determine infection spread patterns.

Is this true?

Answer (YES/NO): NO